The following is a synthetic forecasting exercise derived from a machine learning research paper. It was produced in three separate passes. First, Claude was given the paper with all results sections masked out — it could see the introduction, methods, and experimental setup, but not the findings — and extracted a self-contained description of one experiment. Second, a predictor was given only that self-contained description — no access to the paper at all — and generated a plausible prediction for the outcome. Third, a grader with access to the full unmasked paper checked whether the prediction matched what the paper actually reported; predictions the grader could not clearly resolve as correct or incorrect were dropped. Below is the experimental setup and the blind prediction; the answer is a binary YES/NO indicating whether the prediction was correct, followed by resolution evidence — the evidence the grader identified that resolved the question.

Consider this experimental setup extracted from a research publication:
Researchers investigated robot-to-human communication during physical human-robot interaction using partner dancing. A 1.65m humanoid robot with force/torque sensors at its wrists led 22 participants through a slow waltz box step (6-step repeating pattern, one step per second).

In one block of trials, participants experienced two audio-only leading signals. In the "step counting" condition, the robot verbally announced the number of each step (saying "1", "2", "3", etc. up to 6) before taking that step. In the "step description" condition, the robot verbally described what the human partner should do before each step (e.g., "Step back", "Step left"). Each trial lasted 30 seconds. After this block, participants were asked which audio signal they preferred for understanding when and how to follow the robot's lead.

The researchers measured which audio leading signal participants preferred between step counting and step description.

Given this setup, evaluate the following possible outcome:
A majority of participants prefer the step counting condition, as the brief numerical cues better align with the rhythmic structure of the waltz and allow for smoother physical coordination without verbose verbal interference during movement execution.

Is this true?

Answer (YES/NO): NO